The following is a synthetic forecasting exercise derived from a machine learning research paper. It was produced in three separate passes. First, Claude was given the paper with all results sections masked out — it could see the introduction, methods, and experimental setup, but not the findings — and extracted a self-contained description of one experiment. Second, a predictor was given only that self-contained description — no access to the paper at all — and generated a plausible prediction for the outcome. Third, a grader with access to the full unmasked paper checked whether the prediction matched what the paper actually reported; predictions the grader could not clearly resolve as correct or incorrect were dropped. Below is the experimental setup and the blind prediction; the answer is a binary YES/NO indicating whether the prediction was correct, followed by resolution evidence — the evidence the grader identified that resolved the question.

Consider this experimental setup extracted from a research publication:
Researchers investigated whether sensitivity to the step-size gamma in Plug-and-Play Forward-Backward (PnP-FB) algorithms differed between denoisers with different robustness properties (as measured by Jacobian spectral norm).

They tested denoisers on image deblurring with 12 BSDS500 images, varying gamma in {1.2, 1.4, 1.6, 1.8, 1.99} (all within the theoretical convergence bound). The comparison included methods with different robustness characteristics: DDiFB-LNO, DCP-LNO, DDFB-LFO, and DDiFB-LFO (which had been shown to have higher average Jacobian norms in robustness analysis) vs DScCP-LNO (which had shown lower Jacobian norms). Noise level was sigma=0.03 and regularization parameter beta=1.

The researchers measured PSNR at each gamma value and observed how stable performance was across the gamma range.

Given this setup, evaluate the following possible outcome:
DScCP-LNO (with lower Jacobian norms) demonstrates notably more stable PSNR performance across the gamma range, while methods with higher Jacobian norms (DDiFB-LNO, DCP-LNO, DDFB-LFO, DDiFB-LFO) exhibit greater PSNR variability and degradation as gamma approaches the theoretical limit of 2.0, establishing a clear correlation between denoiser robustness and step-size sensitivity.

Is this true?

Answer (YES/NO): NO